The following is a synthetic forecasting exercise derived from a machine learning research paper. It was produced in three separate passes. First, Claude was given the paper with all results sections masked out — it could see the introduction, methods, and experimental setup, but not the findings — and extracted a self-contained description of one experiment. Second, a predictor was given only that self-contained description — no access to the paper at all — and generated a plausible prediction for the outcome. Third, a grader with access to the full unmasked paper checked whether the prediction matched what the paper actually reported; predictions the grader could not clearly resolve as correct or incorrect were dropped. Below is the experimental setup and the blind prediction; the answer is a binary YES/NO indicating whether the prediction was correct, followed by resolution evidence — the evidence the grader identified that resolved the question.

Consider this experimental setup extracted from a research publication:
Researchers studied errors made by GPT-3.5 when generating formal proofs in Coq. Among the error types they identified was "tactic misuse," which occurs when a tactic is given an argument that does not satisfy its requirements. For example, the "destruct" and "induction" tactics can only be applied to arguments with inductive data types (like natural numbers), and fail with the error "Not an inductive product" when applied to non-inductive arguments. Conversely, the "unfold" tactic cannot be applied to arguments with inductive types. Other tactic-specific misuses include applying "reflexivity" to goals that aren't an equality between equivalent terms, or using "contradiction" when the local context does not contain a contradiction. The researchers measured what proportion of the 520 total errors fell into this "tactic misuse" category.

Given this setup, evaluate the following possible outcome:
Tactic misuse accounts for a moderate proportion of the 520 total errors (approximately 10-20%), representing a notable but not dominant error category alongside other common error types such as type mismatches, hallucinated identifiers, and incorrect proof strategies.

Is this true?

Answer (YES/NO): NO